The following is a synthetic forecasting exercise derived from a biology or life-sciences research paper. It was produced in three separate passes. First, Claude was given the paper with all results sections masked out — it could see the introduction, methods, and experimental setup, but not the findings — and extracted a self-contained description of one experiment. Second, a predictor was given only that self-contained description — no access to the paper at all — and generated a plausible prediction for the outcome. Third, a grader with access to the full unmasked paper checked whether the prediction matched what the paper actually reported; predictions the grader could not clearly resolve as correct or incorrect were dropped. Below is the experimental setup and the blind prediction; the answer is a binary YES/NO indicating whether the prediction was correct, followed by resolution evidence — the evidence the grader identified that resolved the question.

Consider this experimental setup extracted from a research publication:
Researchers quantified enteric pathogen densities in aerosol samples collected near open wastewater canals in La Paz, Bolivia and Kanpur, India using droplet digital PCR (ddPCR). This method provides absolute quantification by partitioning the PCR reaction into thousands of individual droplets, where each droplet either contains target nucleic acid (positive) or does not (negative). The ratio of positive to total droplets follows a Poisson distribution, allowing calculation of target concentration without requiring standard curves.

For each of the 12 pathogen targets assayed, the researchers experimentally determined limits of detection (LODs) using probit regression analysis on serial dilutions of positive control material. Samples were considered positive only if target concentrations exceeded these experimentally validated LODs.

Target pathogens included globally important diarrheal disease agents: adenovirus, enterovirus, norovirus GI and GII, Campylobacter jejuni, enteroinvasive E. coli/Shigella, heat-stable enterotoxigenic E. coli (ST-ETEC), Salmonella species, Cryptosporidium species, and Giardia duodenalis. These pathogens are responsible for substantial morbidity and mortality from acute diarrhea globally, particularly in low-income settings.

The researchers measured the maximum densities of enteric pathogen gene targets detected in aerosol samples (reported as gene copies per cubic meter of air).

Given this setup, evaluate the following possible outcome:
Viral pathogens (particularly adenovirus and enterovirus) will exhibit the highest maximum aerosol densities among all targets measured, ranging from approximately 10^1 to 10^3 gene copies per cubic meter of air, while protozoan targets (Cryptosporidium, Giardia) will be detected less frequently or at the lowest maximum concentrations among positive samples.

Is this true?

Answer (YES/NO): NO